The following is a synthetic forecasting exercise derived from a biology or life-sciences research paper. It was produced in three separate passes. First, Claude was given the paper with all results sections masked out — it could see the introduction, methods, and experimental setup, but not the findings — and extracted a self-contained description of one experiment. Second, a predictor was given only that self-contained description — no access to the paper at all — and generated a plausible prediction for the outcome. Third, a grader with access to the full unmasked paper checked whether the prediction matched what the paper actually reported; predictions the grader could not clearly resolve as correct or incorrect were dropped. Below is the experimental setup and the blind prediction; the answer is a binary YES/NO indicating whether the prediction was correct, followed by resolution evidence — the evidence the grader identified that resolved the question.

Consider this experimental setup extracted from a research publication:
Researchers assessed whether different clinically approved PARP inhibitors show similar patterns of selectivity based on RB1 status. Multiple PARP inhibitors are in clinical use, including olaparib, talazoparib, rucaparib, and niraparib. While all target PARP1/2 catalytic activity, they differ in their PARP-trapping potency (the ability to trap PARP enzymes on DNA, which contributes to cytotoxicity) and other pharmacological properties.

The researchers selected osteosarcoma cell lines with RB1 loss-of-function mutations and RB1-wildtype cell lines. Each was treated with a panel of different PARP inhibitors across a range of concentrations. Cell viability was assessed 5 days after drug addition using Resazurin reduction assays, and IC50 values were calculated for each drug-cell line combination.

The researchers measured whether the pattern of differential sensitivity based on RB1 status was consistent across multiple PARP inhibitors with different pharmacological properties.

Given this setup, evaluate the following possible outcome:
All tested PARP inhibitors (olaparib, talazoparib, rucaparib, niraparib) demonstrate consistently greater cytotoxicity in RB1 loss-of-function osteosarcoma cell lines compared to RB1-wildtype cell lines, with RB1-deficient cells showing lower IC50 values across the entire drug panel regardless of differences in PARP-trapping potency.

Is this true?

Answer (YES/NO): NO